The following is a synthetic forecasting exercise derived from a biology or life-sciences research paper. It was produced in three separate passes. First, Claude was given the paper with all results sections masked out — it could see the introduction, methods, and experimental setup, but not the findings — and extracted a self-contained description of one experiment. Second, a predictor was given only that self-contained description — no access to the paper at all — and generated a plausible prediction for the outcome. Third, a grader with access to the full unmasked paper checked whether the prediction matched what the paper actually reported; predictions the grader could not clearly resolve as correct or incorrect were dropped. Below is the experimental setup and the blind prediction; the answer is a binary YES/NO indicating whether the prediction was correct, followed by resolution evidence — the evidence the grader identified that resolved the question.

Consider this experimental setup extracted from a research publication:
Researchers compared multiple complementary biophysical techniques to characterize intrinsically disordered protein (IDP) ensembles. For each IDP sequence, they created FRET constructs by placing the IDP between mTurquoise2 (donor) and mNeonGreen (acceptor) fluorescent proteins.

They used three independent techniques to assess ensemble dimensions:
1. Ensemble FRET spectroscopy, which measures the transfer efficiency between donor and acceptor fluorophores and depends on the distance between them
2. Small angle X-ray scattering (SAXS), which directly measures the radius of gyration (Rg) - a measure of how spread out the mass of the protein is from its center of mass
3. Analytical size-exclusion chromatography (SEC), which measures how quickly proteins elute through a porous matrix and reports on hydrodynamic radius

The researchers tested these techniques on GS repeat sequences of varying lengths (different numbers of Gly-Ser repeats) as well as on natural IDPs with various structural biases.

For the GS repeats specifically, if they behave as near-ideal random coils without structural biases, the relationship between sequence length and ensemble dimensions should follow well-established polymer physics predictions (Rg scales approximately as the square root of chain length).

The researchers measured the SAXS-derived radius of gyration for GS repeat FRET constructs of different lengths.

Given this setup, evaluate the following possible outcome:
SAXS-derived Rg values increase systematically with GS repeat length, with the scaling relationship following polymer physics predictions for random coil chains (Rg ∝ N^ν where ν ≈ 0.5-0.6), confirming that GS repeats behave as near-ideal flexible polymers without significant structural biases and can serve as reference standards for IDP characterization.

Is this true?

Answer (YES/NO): NO